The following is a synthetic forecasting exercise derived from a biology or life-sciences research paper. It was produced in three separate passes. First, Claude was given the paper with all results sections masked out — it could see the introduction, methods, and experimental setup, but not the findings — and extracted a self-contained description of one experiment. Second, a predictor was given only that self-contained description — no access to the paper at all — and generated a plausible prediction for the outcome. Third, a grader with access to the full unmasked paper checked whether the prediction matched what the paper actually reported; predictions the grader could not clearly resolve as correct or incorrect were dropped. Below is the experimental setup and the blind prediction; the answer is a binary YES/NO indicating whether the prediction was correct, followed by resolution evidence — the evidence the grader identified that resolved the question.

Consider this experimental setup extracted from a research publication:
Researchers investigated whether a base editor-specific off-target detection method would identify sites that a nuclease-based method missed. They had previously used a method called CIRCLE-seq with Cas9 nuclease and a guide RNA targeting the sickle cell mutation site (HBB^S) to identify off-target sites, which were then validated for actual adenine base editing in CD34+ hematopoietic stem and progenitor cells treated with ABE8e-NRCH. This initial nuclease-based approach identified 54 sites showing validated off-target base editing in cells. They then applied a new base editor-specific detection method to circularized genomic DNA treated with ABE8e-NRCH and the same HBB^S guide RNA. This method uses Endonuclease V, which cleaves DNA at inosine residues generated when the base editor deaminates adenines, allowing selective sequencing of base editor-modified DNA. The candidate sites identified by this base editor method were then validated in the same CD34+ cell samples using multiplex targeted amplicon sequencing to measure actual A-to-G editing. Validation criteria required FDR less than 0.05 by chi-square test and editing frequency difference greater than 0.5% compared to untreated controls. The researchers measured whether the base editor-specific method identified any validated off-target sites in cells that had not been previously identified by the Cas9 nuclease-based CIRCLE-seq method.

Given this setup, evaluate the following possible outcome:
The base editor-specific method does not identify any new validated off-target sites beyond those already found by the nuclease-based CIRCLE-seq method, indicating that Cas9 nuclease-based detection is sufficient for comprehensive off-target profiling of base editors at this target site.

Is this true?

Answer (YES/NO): NO